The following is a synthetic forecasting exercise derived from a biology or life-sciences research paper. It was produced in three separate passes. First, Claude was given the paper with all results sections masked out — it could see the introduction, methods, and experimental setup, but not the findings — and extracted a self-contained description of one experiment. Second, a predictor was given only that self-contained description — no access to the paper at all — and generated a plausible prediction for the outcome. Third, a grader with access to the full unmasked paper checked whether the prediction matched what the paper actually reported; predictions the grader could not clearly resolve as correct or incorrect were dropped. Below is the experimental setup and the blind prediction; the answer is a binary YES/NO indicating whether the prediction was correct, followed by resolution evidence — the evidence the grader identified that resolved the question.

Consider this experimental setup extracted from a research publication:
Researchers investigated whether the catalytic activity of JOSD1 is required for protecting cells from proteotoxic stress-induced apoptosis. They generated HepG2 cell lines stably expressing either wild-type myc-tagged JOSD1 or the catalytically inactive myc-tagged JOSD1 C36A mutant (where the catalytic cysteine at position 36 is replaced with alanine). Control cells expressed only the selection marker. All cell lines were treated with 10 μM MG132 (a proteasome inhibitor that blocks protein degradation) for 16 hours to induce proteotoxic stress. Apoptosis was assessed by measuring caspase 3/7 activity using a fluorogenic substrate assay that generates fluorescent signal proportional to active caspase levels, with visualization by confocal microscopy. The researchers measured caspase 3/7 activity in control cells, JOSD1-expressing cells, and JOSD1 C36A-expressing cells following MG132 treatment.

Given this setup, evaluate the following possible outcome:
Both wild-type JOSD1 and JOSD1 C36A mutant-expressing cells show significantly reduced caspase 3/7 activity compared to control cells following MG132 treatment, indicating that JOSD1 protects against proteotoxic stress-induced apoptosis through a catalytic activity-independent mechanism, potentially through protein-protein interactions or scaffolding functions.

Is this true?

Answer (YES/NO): NO